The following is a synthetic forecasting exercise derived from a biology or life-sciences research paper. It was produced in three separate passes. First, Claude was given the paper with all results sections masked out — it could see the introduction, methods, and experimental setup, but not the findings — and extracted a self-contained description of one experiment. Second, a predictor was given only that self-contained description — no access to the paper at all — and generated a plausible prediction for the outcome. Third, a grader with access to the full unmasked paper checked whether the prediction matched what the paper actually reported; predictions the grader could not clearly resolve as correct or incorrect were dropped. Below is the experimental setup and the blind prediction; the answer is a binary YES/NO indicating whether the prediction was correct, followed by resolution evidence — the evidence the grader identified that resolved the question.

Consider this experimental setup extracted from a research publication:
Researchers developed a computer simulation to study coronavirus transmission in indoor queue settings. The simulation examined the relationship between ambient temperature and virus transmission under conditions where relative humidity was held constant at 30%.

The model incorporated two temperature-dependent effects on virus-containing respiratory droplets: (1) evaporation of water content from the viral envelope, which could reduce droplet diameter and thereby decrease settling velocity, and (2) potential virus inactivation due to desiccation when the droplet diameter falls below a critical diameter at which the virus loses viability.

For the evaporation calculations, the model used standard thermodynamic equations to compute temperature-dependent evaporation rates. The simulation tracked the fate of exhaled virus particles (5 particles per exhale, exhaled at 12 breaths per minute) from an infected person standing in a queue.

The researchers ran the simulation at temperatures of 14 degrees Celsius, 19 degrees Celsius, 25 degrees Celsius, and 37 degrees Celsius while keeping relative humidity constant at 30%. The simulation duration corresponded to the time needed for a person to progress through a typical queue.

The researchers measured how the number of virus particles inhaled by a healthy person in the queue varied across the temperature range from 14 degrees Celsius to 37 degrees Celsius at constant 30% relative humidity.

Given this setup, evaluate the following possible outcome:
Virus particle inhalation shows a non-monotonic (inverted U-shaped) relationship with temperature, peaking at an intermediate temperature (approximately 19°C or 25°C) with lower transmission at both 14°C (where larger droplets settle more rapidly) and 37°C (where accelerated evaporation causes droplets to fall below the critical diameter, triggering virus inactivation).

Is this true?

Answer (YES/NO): NO